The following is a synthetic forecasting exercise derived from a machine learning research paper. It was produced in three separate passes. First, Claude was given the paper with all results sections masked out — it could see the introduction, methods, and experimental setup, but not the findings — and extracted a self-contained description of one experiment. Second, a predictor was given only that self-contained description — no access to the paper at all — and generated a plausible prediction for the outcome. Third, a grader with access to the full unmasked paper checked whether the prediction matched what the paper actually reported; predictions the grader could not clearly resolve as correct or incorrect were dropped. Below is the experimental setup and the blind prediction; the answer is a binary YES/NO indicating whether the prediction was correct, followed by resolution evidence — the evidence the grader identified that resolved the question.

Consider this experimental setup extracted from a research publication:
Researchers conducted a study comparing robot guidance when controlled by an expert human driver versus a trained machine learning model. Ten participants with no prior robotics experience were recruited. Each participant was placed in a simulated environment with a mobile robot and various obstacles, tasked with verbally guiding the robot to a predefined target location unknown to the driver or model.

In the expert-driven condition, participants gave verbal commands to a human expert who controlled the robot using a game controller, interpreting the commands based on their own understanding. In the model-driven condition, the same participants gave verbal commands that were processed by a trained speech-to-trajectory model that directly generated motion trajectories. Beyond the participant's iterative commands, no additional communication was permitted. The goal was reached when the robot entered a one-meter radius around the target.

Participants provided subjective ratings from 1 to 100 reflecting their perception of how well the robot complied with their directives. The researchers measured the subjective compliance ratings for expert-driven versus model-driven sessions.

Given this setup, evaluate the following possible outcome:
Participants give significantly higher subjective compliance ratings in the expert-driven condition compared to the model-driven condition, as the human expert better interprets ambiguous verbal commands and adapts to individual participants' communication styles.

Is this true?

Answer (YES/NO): NO